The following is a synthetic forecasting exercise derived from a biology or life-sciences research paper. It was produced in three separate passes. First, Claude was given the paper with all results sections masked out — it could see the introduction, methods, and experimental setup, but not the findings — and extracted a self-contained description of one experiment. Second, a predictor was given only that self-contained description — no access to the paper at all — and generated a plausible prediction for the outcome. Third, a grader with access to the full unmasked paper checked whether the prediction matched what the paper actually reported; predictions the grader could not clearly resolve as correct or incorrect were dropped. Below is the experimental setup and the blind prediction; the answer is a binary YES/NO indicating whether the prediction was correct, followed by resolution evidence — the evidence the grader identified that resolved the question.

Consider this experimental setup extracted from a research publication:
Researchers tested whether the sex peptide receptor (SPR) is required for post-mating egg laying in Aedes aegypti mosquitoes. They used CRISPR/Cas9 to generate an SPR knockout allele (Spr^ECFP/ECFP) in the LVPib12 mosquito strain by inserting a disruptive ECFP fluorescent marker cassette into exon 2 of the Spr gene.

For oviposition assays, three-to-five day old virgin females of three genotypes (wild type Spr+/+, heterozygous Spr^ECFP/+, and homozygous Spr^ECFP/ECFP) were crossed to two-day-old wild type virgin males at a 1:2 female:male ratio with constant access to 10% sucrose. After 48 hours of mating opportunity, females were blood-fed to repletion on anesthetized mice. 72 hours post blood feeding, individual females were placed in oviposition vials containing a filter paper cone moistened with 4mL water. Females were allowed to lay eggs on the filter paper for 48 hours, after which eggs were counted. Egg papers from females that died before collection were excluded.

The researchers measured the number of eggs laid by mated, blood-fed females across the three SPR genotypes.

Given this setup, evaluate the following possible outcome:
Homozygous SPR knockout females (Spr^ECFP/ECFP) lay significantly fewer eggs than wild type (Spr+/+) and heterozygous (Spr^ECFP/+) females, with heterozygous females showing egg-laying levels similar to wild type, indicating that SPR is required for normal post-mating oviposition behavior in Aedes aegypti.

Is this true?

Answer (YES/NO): NO